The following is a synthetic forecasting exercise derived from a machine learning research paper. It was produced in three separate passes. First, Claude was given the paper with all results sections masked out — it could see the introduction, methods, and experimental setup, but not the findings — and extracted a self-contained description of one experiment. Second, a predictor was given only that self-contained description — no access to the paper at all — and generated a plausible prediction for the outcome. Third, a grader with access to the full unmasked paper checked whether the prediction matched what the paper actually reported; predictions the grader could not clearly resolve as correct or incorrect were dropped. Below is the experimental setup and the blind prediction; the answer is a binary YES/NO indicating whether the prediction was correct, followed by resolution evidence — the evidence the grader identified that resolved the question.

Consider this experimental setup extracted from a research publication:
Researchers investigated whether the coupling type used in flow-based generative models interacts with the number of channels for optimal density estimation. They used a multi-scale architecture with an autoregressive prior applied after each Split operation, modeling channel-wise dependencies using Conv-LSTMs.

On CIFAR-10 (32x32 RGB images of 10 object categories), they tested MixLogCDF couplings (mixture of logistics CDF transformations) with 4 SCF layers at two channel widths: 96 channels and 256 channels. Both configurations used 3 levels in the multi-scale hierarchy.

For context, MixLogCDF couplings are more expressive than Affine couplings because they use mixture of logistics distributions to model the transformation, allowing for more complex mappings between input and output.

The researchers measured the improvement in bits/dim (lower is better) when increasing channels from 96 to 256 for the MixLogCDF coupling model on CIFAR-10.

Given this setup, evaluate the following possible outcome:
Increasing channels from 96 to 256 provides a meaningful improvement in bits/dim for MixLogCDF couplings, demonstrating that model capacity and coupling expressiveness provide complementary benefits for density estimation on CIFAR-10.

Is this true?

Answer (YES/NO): YES